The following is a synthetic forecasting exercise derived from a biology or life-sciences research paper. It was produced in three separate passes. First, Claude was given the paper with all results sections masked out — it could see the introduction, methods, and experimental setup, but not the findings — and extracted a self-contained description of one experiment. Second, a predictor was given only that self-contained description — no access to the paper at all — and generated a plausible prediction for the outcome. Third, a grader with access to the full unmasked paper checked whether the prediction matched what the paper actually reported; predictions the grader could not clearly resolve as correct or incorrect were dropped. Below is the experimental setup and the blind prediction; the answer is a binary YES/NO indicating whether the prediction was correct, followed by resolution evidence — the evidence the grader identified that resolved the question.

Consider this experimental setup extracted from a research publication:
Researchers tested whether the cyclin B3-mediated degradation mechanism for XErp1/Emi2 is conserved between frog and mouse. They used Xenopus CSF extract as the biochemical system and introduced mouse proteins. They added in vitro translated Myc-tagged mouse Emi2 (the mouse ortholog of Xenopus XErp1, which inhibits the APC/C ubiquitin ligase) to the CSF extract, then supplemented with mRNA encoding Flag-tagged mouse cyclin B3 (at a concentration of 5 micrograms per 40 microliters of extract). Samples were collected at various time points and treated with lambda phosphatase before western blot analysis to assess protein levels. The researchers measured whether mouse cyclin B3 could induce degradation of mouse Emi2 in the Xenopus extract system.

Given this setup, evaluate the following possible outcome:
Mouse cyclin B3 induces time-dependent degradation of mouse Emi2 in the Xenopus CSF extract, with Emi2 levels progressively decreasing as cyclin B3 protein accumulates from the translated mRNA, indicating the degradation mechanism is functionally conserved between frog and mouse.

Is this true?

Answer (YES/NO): YES